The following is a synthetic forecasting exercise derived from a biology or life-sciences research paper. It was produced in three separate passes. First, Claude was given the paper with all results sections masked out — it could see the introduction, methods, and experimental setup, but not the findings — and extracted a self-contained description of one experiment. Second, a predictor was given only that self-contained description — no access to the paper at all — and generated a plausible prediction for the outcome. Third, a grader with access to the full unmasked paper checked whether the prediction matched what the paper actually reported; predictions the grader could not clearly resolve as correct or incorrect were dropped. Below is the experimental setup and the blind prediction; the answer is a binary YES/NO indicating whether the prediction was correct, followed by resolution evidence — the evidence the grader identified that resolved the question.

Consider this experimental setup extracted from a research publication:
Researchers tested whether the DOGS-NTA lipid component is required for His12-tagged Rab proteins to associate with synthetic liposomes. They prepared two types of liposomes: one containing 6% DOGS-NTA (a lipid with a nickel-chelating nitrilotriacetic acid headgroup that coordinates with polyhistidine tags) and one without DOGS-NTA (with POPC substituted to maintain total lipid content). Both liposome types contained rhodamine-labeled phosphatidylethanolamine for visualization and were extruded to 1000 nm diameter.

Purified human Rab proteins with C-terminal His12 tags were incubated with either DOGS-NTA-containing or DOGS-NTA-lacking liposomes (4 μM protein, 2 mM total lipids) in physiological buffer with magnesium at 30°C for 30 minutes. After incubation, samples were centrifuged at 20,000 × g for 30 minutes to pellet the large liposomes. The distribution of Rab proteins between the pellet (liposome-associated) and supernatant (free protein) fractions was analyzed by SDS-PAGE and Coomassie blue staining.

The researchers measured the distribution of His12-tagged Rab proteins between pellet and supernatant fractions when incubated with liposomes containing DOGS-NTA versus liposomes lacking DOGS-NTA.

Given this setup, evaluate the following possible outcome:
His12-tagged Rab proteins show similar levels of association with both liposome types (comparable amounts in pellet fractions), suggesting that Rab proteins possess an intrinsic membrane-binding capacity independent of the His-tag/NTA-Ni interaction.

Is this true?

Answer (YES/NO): NO